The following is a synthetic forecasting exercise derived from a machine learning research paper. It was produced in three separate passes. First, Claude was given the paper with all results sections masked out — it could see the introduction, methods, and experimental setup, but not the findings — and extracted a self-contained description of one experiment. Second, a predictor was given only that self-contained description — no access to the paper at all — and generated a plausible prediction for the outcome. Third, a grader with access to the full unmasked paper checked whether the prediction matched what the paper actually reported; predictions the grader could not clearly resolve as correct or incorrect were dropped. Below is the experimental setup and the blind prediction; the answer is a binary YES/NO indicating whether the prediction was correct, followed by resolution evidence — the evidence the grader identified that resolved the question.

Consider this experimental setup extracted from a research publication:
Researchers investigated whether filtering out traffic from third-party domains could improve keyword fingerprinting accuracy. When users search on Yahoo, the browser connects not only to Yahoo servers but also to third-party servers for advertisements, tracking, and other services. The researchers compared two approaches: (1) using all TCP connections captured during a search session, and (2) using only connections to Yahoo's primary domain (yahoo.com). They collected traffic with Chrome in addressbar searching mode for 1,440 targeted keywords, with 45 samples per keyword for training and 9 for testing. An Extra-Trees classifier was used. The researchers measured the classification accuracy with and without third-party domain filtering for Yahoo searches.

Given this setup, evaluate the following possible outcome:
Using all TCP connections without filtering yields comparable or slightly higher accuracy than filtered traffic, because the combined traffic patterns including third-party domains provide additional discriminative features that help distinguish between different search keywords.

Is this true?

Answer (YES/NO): NO